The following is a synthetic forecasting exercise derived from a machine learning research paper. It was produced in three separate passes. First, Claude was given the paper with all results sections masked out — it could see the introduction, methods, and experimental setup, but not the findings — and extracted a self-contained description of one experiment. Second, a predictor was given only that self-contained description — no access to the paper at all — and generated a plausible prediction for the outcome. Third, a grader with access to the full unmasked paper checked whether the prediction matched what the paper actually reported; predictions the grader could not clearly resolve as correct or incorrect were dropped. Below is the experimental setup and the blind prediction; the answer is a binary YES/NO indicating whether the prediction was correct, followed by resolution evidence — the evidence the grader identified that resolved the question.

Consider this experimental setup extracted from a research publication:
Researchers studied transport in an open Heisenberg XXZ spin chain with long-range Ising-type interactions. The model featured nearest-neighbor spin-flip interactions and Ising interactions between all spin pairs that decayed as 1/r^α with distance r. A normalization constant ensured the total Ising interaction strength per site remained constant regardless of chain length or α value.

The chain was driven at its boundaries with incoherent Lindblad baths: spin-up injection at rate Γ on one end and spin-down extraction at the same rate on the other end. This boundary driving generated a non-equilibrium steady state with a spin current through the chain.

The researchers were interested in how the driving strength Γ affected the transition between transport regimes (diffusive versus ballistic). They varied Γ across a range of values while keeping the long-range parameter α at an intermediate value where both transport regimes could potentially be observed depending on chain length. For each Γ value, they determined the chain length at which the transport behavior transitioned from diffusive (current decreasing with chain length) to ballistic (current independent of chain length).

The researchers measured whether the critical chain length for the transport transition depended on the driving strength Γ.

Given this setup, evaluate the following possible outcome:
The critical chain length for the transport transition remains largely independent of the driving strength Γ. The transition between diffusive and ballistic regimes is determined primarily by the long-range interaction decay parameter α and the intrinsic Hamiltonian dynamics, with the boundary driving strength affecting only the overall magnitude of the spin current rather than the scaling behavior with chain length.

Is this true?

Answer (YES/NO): YES